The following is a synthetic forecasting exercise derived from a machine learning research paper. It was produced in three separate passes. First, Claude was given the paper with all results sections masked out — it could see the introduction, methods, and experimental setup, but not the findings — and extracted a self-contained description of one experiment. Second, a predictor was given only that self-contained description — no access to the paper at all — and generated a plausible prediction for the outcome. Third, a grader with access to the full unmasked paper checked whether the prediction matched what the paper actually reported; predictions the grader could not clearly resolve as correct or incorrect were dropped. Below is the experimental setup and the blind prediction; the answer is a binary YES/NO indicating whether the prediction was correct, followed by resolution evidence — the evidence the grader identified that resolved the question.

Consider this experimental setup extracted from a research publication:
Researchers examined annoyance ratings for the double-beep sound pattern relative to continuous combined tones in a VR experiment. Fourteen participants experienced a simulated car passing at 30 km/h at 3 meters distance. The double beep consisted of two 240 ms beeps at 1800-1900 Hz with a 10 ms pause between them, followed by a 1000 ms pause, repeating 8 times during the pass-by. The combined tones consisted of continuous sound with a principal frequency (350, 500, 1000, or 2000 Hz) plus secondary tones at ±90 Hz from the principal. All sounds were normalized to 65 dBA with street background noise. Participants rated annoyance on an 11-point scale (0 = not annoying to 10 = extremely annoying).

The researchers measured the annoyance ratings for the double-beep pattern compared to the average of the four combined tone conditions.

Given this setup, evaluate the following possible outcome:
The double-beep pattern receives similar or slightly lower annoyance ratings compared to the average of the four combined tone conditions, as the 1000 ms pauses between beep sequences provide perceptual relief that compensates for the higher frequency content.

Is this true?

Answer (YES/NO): YES